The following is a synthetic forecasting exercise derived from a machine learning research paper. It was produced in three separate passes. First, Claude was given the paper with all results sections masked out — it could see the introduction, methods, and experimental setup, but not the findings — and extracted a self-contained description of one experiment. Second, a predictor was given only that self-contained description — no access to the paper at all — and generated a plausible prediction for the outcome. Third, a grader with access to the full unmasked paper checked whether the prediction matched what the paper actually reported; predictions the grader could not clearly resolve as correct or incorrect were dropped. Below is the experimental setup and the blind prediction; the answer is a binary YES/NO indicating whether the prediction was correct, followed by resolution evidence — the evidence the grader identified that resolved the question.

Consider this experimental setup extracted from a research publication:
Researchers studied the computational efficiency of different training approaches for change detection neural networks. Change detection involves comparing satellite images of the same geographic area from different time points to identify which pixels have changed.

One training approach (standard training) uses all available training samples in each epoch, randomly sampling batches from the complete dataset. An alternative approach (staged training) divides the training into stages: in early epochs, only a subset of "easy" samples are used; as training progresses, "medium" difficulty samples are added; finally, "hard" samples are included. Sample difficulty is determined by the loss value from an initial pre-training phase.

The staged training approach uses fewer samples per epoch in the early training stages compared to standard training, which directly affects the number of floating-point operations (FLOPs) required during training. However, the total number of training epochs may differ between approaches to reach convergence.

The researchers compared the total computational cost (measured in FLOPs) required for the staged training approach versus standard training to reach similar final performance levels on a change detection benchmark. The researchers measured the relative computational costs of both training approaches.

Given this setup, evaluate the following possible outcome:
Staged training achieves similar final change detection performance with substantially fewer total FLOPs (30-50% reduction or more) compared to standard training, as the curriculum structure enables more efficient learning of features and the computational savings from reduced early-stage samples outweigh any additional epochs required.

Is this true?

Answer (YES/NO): NO